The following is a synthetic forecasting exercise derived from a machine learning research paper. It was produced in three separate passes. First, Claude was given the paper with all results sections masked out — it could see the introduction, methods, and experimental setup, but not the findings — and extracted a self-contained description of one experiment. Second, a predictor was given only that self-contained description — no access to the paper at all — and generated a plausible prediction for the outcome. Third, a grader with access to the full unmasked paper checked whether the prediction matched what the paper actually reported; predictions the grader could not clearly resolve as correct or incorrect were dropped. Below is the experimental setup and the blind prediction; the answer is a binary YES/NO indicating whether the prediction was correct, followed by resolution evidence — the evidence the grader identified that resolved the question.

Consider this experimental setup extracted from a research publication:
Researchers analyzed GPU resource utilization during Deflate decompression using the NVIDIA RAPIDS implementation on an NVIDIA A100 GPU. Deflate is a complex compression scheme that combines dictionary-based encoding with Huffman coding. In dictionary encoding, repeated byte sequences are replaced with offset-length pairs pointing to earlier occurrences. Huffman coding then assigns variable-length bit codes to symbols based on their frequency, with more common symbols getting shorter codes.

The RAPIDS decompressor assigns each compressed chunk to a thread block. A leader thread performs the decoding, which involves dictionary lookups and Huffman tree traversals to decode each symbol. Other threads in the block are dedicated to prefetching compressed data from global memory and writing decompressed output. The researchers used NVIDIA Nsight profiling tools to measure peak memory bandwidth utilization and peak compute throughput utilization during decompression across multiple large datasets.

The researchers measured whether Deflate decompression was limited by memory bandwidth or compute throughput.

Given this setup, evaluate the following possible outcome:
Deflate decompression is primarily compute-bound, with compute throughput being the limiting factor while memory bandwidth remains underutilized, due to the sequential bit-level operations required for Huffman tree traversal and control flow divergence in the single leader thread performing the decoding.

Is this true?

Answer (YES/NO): YES